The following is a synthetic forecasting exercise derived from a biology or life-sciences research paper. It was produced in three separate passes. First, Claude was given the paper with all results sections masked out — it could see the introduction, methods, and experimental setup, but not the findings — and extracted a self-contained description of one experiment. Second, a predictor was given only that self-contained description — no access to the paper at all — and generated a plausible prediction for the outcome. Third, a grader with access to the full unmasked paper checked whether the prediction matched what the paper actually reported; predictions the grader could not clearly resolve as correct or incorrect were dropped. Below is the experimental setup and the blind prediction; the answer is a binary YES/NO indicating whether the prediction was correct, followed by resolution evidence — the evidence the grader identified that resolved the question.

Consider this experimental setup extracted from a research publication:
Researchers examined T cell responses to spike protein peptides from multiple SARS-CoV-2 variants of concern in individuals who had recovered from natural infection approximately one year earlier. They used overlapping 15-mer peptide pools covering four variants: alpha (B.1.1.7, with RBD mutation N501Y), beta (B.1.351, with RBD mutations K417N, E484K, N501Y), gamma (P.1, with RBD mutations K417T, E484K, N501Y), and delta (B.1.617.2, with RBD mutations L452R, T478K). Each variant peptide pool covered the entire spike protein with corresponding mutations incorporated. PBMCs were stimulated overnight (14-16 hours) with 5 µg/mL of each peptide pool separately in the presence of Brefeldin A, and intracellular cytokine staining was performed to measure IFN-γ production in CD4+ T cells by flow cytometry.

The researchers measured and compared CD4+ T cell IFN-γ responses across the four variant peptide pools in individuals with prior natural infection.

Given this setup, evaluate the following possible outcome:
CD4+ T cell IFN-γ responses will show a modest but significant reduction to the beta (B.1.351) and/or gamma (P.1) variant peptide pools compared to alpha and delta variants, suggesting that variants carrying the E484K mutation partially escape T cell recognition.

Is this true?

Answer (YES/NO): NO